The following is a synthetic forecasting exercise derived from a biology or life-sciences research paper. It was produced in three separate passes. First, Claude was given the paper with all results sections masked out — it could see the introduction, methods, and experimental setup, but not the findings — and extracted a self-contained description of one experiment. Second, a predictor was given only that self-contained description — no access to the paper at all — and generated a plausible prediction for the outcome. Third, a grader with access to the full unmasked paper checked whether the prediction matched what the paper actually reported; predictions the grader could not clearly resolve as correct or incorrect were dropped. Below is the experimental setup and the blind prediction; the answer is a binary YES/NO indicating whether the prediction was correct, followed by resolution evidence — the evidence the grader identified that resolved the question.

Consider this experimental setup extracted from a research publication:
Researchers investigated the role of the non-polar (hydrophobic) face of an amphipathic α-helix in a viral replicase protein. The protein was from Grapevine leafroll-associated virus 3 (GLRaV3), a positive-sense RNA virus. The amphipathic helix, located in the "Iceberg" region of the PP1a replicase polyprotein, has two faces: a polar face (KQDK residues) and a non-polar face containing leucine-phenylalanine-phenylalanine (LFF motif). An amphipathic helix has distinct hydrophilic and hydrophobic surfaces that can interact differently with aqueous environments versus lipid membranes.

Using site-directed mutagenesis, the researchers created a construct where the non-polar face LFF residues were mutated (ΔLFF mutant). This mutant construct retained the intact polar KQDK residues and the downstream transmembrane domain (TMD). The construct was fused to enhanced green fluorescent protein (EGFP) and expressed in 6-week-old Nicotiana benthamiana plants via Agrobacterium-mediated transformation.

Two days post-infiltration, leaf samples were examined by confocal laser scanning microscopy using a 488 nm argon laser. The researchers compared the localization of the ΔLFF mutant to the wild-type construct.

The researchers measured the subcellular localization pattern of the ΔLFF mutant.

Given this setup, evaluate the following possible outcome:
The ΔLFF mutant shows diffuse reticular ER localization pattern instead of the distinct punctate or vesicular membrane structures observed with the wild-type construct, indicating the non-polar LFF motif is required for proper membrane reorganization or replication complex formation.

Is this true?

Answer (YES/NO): NO